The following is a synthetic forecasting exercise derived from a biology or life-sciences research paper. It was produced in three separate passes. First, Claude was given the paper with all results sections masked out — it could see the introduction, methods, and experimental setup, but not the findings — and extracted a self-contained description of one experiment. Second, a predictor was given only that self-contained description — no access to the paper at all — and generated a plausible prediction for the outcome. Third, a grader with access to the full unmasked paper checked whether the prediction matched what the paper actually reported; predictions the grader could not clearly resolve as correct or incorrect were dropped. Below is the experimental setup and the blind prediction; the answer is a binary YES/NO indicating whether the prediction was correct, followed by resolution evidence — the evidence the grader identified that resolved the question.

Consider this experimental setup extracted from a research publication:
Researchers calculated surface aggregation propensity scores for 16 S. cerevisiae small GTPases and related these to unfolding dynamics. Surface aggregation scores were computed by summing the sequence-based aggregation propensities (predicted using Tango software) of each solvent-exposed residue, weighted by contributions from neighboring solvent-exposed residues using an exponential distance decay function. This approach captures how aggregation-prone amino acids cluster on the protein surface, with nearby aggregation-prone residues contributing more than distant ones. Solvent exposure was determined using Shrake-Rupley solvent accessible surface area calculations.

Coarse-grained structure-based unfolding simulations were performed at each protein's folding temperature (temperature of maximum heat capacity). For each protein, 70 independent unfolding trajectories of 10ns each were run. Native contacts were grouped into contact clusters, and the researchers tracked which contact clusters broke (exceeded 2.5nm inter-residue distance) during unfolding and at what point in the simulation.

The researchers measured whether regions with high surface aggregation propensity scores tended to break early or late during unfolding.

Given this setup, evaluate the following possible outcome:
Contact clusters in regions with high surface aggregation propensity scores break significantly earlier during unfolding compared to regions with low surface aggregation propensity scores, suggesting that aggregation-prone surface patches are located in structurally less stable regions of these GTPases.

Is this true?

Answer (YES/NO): NO